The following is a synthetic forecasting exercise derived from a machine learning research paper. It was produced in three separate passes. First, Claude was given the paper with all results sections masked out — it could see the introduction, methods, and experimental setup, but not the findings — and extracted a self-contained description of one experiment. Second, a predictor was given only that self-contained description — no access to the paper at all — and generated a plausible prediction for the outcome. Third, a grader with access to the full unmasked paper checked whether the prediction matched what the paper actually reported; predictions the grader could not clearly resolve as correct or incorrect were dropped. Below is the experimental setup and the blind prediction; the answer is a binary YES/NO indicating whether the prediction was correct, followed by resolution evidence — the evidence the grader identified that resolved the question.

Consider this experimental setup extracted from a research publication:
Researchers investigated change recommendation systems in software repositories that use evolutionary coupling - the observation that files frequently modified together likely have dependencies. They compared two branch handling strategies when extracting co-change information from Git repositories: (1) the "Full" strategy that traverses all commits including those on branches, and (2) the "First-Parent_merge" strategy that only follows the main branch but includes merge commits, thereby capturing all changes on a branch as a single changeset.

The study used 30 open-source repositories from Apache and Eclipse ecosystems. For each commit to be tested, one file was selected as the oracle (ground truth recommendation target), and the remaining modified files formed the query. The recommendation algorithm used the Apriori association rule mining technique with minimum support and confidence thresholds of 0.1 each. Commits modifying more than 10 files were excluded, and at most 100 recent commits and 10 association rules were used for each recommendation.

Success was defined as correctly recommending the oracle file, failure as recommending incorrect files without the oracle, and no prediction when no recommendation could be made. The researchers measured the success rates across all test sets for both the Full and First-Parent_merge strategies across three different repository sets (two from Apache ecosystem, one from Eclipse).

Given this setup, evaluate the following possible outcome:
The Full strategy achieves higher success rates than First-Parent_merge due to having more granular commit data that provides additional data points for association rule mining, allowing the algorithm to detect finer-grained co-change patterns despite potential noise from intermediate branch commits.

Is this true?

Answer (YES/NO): NO